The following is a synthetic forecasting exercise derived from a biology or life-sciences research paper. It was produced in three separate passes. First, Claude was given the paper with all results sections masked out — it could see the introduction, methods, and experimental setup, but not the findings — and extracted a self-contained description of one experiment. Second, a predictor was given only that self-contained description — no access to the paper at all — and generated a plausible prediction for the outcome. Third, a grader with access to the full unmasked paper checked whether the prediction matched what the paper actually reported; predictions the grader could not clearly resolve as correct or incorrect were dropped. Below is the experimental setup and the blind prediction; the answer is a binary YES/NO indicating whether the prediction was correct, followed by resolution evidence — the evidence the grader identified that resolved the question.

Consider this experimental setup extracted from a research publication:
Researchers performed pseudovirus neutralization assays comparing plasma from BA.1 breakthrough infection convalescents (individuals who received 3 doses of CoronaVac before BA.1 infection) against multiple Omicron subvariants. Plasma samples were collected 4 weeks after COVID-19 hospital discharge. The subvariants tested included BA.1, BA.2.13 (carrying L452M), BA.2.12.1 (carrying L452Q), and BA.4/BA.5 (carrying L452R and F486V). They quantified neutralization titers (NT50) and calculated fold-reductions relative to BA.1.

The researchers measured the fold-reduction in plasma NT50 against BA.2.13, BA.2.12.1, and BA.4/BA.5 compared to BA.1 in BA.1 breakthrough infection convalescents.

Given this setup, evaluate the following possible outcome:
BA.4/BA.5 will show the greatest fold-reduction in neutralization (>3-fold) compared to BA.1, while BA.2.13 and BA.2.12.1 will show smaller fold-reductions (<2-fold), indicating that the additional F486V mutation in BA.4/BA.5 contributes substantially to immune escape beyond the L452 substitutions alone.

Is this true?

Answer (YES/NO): NO